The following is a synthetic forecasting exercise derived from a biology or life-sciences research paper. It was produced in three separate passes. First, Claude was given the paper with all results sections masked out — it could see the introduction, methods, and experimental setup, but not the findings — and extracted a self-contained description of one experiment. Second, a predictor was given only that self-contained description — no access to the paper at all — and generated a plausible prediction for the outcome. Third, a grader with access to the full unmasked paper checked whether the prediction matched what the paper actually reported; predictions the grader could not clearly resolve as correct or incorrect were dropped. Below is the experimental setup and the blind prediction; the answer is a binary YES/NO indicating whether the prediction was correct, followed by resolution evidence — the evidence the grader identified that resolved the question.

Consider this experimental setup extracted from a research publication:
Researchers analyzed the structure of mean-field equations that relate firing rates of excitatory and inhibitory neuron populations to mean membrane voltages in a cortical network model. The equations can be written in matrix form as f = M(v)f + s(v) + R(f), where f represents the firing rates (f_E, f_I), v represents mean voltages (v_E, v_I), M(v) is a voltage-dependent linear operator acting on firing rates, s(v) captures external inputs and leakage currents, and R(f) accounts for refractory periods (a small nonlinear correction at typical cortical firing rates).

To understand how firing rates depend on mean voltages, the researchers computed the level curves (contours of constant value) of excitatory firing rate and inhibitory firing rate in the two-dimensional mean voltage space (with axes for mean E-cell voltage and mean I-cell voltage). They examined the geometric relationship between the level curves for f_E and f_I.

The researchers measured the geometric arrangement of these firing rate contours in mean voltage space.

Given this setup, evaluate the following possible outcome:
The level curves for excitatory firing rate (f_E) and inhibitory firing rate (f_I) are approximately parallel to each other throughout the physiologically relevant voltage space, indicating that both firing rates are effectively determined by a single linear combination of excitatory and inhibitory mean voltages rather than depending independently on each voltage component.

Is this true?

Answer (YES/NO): YES